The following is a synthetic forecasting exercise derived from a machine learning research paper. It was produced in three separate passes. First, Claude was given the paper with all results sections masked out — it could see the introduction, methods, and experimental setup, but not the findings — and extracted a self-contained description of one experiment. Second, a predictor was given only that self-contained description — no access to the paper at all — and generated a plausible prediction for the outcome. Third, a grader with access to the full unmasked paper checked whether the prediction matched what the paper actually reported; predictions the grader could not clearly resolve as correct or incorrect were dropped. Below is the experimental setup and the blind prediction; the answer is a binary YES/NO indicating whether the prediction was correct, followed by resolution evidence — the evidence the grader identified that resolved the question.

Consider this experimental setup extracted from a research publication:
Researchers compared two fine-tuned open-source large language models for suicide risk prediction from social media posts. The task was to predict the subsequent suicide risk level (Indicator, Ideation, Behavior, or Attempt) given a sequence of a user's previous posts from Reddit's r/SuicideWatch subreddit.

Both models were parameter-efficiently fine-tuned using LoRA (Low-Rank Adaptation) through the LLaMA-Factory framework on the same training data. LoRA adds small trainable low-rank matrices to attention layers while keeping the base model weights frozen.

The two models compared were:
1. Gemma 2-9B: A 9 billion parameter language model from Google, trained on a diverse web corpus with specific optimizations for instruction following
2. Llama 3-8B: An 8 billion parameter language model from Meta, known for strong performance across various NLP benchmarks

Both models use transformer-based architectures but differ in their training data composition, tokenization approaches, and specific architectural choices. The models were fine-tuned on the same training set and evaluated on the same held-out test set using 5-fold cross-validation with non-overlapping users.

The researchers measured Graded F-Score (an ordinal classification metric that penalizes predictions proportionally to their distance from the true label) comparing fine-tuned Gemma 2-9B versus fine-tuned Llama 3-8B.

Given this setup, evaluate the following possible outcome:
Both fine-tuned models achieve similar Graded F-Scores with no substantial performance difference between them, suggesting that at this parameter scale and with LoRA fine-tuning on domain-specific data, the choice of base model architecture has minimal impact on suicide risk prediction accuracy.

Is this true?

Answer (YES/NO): NO